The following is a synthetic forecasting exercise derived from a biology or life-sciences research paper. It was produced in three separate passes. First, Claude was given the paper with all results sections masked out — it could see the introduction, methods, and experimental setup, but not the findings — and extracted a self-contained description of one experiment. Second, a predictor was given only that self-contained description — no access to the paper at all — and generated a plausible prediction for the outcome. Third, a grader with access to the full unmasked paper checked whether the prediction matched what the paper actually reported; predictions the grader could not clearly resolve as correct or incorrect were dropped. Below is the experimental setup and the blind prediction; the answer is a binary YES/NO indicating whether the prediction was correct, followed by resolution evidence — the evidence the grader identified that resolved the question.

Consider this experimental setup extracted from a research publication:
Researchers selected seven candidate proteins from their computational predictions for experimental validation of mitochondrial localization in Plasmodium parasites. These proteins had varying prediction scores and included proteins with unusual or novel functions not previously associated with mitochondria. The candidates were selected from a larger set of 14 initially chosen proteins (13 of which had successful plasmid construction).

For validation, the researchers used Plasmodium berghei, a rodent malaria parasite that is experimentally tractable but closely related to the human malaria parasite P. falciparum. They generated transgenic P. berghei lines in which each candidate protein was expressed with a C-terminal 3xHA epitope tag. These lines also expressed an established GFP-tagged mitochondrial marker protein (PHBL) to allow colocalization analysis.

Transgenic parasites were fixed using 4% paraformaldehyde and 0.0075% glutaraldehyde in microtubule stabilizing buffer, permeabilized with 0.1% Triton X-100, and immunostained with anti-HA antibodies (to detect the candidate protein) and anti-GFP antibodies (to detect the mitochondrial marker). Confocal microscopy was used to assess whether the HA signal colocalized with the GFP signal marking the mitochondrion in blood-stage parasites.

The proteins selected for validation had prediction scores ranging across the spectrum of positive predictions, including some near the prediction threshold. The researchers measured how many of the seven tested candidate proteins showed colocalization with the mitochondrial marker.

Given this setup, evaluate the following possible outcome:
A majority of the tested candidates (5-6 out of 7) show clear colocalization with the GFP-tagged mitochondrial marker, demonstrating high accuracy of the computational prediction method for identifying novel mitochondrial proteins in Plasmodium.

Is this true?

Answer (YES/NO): NO